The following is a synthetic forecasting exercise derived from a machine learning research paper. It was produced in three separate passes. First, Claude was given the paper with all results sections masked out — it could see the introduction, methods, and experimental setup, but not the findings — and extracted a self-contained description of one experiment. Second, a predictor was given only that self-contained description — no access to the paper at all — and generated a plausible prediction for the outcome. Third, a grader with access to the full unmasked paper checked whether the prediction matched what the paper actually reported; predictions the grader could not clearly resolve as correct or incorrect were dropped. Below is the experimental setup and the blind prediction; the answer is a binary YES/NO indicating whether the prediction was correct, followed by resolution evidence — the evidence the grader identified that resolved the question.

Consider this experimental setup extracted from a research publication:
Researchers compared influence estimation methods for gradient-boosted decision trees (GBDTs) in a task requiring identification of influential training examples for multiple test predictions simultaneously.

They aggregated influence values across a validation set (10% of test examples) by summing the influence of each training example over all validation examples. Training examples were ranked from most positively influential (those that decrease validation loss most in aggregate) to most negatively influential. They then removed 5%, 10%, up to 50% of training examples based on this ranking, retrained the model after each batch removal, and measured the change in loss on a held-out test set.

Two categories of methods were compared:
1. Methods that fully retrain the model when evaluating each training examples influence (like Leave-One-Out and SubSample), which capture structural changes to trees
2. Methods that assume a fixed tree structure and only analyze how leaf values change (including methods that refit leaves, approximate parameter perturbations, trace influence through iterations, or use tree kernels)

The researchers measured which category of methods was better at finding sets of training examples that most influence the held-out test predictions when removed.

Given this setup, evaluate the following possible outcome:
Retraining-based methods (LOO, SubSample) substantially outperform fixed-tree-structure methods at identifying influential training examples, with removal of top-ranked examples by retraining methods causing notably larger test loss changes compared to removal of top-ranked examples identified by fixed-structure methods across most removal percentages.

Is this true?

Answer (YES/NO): NO